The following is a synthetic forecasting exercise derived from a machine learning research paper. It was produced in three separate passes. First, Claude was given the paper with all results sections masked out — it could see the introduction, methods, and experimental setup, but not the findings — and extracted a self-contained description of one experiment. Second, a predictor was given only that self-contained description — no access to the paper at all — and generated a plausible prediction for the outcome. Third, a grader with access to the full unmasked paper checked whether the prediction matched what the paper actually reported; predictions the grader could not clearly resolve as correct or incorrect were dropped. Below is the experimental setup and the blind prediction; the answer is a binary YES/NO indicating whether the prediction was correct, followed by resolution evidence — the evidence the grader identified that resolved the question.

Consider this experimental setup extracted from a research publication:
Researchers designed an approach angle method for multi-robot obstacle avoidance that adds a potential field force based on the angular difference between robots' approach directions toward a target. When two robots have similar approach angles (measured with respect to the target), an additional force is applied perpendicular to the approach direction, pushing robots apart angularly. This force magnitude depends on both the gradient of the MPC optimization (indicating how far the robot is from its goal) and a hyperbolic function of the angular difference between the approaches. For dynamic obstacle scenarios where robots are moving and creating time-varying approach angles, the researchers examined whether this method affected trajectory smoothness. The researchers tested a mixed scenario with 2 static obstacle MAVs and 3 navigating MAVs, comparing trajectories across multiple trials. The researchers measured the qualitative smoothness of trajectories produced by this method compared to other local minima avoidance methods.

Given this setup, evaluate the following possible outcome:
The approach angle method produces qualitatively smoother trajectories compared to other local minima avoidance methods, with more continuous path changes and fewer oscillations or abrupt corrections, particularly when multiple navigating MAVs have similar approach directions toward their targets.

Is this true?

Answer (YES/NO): YES